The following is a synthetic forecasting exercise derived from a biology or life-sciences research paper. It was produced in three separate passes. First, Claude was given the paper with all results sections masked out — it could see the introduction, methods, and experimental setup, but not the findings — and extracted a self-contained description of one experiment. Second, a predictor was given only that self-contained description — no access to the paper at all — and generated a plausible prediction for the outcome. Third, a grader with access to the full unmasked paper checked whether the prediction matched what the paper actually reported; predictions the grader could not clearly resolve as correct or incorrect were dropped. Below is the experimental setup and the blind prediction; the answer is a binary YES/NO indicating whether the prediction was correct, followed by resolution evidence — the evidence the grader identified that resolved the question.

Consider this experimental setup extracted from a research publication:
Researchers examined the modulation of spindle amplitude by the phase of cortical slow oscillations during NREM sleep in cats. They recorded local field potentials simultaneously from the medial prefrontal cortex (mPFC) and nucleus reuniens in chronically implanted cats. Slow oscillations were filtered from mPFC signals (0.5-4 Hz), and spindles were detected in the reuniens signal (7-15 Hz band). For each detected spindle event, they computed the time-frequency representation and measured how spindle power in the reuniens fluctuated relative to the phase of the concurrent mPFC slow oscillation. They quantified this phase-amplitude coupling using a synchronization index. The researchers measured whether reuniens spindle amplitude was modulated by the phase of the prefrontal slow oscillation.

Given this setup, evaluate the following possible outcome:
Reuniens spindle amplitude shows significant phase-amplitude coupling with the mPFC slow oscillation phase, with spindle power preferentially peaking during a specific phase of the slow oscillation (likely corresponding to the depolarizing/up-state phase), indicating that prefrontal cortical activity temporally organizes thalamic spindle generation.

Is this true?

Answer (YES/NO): YES